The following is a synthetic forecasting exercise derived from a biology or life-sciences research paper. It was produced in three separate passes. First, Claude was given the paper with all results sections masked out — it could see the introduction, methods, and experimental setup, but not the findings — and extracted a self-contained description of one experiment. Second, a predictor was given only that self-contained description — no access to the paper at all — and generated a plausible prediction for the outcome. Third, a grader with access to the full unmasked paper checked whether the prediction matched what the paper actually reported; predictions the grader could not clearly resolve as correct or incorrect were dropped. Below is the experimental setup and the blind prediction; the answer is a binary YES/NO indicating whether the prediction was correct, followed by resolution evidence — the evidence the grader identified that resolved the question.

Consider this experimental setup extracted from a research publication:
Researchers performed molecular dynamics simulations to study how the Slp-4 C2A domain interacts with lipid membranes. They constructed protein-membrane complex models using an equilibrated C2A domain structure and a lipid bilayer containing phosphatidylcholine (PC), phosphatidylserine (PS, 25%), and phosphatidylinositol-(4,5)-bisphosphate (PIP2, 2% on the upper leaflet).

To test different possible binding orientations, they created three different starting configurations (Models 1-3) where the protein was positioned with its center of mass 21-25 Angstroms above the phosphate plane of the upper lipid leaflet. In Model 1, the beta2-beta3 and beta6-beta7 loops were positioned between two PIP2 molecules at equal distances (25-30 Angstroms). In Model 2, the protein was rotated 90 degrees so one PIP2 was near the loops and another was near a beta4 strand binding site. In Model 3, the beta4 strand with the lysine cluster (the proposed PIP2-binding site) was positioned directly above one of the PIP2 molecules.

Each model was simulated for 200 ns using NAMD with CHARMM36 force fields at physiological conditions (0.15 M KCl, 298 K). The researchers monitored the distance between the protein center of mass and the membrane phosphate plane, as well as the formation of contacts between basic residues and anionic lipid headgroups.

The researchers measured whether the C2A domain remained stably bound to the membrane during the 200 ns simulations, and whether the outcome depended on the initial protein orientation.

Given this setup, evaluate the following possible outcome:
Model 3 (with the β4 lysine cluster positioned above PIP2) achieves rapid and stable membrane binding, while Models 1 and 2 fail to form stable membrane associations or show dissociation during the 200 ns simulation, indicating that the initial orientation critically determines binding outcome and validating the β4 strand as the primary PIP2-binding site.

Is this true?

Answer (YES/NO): NO